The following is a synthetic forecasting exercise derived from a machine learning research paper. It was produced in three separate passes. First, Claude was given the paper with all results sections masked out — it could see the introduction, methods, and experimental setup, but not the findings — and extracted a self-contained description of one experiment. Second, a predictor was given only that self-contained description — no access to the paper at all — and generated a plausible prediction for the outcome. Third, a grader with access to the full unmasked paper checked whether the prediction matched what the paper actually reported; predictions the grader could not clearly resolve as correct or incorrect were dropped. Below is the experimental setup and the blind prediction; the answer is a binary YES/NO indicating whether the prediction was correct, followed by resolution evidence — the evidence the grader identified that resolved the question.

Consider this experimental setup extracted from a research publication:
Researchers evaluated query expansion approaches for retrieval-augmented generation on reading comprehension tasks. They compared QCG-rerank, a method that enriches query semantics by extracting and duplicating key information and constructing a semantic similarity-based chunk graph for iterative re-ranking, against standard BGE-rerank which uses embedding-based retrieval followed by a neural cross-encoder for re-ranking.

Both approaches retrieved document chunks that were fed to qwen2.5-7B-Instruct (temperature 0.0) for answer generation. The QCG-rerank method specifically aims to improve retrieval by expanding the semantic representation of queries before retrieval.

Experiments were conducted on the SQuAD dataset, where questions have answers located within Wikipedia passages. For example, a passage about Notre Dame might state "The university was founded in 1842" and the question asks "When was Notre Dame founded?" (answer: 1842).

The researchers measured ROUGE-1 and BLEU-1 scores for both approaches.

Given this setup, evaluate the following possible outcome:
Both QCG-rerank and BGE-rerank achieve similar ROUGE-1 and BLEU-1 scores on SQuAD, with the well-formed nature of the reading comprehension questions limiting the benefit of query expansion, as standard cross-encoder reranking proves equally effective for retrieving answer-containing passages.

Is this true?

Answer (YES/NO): NO